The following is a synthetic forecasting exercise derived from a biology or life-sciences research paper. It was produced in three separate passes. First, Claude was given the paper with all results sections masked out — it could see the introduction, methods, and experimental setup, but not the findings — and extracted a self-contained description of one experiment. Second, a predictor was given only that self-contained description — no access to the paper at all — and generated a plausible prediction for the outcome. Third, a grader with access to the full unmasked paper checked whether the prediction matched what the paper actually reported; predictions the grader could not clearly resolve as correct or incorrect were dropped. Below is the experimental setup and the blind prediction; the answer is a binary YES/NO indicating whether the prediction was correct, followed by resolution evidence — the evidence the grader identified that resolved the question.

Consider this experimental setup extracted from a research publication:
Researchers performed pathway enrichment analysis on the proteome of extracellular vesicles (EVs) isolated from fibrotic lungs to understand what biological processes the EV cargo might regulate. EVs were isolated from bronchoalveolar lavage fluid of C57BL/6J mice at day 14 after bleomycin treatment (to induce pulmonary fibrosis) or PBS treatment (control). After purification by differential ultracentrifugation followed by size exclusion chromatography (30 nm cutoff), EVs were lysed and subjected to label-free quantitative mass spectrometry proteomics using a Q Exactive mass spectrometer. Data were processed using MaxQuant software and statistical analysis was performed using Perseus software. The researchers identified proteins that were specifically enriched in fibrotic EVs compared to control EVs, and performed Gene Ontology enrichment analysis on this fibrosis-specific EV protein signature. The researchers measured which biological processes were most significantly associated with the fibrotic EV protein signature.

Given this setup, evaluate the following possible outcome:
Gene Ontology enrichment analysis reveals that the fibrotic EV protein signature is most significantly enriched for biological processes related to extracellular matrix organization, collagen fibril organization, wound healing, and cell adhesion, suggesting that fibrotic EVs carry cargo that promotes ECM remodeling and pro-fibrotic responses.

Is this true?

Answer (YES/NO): YES